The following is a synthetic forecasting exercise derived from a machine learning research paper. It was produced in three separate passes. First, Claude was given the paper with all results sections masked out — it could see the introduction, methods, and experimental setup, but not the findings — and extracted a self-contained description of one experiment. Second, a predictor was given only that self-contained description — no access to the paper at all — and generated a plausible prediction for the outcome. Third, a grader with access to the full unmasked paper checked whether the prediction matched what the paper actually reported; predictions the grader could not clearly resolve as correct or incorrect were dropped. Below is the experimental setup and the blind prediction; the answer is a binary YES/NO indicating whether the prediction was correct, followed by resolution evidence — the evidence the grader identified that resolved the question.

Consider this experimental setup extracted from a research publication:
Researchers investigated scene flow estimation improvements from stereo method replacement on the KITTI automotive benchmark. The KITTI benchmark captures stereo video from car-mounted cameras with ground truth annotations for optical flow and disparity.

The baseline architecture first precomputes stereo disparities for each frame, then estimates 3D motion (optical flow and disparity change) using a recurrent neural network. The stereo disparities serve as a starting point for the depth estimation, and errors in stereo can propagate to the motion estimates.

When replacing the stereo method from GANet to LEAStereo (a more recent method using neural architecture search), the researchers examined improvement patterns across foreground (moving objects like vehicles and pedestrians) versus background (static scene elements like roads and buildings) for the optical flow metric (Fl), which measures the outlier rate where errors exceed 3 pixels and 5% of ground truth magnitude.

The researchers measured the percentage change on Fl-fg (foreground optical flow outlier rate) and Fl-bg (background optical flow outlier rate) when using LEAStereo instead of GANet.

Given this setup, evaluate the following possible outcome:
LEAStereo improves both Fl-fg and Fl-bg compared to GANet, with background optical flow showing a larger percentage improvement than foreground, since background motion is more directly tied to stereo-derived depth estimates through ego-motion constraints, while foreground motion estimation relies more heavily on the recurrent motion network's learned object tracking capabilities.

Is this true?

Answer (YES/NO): NO